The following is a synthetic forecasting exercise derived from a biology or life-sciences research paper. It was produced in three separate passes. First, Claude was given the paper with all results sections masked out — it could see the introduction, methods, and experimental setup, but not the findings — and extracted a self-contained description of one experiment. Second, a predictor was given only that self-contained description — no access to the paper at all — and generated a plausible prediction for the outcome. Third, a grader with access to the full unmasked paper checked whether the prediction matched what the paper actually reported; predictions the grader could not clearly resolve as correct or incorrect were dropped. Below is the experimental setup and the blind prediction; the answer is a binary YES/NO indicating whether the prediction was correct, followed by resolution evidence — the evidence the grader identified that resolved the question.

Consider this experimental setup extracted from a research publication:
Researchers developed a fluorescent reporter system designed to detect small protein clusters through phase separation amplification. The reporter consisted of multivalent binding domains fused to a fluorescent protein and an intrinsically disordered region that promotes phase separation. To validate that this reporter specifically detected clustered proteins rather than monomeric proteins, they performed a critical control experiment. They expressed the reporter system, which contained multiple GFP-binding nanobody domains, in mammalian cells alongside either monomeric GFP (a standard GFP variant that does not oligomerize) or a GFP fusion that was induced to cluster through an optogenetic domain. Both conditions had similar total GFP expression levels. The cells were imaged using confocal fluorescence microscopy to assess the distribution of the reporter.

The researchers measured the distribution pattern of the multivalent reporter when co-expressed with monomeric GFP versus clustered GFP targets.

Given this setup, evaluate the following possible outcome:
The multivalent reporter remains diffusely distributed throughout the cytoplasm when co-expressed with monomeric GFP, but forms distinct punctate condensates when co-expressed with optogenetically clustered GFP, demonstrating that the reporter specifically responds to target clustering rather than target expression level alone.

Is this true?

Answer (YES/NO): YES